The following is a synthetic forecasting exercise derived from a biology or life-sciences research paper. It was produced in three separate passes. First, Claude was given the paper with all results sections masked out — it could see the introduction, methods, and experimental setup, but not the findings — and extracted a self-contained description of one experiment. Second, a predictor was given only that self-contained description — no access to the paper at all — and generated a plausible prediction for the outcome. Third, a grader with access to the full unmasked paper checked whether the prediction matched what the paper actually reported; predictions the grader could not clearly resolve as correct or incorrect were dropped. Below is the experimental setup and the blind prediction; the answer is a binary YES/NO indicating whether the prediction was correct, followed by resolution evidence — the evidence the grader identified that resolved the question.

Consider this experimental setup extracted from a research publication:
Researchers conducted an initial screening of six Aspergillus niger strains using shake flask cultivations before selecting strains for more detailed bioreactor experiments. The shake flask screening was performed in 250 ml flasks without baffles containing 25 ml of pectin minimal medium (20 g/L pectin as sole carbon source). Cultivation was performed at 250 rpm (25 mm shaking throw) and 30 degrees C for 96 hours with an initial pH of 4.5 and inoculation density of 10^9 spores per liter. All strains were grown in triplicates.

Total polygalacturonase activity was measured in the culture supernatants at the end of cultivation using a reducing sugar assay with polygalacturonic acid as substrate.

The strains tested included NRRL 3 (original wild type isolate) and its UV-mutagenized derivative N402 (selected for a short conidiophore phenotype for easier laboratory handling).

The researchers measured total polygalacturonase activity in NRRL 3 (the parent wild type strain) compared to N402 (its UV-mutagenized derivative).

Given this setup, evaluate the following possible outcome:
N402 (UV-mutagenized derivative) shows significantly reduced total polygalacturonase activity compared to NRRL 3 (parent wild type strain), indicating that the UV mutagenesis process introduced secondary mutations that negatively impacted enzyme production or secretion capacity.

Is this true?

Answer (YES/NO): NO